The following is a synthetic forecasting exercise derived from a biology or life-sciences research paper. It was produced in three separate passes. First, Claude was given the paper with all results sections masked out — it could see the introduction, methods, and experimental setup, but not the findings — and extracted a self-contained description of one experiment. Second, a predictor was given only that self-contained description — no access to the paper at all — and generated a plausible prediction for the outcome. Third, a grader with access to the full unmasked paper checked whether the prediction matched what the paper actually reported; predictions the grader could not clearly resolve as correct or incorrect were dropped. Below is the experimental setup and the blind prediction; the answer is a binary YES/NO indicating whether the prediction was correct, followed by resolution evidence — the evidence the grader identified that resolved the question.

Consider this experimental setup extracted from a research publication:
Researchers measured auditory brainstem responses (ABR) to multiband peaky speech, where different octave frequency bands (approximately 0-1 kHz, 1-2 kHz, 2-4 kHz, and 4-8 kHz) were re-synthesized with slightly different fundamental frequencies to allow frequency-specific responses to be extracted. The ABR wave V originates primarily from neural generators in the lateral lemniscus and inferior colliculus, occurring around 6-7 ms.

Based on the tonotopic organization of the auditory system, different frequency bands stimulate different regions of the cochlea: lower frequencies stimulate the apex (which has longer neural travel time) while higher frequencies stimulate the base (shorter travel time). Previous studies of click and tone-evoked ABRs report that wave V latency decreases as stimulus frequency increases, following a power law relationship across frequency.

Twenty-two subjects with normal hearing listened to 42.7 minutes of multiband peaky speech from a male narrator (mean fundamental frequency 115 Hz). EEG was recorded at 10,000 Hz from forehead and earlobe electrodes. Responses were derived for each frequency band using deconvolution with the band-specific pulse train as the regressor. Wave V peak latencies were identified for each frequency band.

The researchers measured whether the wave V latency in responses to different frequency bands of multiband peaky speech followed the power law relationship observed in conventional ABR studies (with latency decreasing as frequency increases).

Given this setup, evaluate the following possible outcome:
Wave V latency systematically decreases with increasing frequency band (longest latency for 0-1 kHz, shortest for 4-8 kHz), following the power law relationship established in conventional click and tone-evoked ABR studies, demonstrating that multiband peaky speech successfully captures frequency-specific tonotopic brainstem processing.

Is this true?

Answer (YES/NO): YES